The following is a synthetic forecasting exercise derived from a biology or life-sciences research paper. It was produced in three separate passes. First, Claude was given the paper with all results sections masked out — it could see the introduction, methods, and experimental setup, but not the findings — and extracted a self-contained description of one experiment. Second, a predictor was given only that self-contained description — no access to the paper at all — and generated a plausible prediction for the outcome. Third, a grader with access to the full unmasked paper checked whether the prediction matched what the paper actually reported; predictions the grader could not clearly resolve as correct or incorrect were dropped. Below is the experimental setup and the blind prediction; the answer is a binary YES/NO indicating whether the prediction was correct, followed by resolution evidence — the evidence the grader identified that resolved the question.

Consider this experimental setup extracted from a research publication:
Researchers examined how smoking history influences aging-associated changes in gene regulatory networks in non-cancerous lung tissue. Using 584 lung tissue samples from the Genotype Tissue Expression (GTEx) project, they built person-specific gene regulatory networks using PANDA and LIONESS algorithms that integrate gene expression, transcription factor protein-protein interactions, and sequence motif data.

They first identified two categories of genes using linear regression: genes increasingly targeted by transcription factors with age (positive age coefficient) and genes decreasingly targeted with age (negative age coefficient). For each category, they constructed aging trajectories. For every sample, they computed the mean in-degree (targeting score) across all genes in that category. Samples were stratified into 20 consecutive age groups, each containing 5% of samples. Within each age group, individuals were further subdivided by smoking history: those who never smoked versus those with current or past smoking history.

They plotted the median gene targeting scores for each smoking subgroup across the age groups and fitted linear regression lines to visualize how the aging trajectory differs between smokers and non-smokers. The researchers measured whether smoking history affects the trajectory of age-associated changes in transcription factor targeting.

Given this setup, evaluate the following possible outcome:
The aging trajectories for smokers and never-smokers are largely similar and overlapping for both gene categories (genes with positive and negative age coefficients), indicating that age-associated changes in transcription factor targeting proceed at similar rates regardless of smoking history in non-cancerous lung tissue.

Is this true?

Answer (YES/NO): NO